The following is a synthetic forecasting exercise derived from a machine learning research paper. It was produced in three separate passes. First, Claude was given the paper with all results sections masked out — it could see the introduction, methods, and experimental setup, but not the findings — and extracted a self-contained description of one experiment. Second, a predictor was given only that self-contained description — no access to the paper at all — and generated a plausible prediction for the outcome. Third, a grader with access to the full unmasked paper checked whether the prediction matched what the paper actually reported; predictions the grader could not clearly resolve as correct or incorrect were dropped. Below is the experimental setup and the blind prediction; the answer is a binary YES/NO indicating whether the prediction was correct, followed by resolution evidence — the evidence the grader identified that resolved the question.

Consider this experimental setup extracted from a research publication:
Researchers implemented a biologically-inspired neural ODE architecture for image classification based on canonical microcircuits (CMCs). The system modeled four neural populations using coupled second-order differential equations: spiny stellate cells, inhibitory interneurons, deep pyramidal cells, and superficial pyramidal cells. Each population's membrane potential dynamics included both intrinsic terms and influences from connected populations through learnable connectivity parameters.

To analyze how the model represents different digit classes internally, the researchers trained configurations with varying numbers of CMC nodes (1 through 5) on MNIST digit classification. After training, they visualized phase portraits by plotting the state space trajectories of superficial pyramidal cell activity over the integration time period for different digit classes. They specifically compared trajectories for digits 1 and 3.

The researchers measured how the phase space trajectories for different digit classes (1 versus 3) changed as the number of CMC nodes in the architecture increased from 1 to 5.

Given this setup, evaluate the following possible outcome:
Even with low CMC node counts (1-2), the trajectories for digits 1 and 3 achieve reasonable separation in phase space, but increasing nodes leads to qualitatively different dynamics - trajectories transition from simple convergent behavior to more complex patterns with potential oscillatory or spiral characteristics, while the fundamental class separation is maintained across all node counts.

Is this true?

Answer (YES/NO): NO